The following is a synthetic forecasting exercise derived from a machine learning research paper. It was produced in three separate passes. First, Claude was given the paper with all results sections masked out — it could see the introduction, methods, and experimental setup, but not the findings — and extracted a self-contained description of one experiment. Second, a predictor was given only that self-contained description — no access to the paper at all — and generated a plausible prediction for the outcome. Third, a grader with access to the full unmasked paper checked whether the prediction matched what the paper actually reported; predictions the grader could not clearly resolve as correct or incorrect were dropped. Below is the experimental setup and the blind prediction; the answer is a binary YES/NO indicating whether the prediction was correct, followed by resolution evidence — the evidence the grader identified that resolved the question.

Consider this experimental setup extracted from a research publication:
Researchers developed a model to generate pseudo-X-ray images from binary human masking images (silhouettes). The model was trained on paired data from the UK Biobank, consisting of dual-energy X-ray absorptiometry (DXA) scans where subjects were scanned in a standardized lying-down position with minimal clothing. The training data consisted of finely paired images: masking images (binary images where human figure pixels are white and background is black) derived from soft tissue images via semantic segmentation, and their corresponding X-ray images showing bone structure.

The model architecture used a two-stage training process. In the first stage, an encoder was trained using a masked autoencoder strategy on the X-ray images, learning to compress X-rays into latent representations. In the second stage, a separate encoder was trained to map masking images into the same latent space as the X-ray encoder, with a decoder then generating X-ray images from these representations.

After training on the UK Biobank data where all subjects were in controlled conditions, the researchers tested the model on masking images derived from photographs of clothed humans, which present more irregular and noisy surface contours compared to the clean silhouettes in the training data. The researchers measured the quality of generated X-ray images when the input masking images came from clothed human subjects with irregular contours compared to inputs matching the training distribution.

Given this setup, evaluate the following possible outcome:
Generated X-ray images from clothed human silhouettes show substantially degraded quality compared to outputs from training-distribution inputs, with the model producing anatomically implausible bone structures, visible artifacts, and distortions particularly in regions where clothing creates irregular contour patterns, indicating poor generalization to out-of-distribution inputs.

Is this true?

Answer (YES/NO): NO